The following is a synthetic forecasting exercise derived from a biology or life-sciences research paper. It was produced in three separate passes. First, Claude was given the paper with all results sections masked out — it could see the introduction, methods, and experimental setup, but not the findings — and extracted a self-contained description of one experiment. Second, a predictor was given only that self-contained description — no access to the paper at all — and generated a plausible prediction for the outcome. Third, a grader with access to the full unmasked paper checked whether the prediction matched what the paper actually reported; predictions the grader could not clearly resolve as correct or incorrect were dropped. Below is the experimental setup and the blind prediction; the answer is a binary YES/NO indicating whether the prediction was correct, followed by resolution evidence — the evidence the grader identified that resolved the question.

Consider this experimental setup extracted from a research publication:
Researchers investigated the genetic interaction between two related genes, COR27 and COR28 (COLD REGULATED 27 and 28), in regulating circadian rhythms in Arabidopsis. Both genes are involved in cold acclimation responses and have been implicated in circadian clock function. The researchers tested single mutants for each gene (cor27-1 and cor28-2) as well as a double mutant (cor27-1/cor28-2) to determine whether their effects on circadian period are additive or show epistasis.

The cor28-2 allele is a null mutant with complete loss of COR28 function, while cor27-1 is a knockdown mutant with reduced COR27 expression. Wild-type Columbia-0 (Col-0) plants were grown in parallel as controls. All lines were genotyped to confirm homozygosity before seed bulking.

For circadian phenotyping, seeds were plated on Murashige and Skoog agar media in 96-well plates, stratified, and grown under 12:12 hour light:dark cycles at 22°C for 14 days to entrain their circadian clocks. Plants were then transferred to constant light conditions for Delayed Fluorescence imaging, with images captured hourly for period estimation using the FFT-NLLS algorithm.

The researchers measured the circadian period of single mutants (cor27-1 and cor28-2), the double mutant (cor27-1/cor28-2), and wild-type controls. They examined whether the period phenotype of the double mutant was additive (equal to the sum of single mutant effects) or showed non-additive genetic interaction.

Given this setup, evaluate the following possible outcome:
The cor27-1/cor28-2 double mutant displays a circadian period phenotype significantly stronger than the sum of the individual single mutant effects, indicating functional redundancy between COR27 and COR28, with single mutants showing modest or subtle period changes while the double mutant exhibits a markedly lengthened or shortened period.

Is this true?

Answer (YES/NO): YES